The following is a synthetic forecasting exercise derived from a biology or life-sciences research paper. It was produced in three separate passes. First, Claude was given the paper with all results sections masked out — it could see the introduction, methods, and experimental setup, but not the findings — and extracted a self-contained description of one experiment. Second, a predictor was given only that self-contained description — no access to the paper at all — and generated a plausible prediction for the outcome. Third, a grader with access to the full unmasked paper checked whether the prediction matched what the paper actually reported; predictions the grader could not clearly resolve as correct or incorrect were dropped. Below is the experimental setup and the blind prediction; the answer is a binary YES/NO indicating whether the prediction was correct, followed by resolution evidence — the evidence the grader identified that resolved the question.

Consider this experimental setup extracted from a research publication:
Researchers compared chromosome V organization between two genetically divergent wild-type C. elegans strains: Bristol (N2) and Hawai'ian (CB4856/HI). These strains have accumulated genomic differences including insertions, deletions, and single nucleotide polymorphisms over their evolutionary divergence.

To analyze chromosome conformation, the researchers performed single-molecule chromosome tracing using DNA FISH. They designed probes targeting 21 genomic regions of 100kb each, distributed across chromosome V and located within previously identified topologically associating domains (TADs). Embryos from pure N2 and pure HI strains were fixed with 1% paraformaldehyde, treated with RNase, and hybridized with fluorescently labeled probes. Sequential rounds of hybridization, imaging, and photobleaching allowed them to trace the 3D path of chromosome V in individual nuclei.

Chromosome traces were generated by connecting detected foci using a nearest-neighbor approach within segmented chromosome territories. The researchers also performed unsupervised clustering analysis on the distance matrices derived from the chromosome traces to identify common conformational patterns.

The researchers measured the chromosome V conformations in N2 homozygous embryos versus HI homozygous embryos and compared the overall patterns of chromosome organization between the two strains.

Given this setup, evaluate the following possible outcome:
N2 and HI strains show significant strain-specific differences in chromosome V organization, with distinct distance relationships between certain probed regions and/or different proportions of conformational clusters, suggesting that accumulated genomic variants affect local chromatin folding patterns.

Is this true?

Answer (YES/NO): NO